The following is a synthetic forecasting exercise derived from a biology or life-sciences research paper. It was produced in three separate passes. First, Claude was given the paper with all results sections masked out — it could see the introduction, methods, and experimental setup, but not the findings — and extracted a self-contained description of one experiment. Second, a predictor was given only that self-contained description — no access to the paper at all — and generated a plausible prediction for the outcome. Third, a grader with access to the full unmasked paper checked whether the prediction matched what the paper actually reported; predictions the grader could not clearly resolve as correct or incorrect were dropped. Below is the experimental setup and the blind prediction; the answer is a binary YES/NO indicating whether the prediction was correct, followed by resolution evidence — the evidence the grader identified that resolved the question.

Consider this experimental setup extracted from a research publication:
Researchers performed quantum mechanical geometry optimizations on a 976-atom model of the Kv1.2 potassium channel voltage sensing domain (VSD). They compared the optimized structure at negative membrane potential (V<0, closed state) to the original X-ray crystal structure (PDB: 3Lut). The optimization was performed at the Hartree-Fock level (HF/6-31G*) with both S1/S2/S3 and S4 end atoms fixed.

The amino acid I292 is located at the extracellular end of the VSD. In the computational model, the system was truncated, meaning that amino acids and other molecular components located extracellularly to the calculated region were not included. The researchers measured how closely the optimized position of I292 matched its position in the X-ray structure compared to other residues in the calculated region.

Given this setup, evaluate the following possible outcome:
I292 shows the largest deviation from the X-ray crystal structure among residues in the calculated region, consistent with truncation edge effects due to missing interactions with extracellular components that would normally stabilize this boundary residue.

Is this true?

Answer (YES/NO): YES